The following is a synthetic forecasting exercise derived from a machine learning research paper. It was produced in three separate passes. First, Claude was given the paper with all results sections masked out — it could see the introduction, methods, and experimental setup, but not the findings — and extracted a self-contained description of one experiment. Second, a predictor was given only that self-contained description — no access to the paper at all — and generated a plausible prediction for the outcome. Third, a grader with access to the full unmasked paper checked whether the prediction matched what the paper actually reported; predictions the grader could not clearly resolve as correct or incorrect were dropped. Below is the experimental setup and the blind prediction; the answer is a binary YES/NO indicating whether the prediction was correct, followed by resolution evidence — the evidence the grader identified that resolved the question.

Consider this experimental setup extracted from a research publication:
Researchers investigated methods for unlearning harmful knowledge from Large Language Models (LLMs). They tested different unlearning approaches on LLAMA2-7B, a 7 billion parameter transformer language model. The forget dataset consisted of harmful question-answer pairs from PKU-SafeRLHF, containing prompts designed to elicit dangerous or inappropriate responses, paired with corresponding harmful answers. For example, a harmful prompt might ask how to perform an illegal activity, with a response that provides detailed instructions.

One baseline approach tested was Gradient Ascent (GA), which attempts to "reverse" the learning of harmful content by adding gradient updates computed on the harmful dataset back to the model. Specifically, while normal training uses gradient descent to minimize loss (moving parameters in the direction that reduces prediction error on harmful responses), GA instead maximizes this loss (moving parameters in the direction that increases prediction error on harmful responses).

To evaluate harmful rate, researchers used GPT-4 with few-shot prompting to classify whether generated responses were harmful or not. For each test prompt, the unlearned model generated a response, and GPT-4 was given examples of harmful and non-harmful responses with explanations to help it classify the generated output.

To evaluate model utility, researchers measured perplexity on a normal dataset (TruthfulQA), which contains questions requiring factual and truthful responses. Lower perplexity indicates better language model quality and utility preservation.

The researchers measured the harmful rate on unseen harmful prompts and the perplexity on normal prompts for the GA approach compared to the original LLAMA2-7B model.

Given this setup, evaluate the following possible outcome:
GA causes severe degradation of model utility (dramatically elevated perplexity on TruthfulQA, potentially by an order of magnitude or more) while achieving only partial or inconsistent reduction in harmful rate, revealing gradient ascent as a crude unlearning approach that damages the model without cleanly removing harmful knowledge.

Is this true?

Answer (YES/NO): NO